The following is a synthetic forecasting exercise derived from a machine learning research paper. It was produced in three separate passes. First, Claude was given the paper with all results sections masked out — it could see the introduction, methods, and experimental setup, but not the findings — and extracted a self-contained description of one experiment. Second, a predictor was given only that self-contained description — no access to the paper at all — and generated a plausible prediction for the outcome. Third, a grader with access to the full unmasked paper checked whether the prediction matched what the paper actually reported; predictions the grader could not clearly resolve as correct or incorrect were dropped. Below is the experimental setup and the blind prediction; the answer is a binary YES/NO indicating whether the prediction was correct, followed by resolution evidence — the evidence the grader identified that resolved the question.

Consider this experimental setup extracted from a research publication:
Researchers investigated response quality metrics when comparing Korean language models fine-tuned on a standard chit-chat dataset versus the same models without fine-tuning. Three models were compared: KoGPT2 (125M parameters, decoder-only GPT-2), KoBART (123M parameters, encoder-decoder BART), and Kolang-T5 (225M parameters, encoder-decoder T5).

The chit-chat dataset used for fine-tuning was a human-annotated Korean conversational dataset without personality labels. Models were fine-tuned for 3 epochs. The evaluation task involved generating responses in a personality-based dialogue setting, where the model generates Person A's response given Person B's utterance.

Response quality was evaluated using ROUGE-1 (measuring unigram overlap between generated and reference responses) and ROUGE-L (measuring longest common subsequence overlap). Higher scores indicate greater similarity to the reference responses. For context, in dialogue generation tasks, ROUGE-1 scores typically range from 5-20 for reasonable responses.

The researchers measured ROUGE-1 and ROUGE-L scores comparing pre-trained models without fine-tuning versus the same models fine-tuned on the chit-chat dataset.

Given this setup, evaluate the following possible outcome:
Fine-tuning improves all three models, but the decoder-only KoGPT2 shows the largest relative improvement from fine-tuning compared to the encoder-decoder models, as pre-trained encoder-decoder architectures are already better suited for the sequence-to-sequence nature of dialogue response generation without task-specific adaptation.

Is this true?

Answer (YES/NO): NO